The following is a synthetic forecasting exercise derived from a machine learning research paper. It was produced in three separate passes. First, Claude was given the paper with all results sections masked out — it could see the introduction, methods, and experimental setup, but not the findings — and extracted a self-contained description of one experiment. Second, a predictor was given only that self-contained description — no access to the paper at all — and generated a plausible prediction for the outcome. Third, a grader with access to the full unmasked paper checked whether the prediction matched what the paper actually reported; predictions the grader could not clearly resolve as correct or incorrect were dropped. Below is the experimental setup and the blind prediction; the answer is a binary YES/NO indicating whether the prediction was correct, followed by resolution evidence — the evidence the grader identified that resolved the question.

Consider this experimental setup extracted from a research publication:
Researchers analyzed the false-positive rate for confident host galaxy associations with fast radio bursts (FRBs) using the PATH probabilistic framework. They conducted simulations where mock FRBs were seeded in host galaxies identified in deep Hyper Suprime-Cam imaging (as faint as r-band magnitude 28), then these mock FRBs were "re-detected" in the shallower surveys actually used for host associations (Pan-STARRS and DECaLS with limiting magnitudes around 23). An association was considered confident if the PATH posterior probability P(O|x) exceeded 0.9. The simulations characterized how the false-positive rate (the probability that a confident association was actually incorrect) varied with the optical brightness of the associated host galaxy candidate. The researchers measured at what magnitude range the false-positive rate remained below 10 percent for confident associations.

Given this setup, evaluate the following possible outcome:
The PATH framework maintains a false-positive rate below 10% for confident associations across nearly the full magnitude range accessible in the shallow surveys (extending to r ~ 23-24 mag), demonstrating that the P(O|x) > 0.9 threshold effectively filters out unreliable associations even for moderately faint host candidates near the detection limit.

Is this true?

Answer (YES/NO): NO